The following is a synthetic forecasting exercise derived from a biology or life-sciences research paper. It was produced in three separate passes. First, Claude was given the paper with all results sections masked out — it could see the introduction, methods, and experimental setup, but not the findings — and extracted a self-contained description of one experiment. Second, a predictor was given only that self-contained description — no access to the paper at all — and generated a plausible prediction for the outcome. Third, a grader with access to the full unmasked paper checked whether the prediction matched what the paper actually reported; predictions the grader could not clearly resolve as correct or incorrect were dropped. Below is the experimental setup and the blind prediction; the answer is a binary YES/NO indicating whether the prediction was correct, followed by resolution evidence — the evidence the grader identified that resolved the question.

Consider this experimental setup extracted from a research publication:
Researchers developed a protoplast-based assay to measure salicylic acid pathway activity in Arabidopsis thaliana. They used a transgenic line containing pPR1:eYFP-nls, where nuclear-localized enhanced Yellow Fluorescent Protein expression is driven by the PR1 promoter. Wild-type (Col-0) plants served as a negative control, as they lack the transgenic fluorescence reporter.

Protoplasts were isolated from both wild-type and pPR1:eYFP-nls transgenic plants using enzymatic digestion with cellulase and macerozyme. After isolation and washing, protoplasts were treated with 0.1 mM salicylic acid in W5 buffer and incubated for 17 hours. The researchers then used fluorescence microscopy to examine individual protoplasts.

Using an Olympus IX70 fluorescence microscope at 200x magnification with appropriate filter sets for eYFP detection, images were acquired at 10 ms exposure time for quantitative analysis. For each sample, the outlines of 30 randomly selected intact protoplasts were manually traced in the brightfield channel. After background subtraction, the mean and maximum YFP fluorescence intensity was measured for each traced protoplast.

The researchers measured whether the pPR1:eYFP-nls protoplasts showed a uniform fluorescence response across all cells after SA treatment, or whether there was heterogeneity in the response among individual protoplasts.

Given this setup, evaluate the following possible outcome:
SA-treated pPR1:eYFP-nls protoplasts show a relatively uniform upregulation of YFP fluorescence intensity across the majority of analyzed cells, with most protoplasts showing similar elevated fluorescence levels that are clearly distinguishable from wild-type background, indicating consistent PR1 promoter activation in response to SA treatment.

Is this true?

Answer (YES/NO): NO